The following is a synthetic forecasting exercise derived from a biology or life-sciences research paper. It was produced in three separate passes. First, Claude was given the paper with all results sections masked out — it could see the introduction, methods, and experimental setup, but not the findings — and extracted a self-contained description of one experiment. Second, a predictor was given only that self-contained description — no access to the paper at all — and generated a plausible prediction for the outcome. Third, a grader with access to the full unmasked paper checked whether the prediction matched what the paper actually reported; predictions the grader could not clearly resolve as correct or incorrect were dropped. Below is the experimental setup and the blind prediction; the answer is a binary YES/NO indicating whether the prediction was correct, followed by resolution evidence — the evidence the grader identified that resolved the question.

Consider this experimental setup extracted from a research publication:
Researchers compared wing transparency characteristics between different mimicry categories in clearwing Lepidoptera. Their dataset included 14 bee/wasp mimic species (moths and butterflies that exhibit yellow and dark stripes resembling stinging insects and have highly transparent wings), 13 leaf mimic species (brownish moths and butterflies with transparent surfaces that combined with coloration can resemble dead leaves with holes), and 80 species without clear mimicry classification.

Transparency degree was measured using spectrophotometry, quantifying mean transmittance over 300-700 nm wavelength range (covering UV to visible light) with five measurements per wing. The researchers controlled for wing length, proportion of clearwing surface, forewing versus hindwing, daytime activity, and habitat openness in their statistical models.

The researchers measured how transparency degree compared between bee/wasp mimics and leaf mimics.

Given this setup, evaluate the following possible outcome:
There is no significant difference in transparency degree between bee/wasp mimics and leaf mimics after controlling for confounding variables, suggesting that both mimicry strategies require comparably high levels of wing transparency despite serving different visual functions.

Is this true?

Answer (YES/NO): NO